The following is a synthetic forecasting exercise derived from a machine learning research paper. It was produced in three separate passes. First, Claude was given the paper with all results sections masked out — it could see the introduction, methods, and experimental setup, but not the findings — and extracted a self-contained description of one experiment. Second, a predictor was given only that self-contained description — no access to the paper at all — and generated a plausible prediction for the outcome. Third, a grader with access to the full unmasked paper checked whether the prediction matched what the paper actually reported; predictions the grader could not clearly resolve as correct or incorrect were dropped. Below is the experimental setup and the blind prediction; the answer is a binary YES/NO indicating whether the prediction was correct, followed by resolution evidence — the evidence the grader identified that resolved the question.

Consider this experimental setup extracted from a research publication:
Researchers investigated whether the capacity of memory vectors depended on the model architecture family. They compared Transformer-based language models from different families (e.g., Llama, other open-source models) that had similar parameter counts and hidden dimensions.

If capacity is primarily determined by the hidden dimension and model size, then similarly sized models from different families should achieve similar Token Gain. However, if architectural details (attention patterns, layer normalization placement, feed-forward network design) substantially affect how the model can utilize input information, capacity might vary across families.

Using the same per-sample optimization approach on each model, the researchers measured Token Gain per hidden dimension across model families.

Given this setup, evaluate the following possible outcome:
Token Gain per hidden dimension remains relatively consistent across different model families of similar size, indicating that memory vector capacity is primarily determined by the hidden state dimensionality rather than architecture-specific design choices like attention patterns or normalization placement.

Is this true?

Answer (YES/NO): NO